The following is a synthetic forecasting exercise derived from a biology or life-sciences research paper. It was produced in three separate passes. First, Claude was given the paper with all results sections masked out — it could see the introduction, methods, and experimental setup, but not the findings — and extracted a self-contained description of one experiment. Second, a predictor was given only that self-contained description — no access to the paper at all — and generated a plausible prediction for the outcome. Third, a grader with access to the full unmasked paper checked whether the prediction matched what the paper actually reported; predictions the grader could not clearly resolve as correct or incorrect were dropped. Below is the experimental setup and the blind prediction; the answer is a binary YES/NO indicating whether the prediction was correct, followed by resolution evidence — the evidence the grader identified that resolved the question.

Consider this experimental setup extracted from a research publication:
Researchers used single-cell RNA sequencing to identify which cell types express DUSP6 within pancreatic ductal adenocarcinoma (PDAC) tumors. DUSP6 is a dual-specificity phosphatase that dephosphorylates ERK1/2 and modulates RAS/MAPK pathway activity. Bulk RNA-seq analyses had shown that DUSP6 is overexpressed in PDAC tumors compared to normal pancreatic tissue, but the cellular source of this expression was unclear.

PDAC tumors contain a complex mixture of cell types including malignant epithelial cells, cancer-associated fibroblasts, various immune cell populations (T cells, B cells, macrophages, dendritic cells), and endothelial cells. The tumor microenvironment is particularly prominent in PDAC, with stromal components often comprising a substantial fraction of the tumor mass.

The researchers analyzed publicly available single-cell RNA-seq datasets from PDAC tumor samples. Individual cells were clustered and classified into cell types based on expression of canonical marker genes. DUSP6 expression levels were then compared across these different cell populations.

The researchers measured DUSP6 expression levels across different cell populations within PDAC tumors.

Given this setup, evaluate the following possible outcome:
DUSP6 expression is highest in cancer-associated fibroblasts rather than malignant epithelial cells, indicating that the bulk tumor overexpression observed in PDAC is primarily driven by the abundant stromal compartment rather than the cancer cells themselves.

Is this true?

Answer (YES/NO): NO